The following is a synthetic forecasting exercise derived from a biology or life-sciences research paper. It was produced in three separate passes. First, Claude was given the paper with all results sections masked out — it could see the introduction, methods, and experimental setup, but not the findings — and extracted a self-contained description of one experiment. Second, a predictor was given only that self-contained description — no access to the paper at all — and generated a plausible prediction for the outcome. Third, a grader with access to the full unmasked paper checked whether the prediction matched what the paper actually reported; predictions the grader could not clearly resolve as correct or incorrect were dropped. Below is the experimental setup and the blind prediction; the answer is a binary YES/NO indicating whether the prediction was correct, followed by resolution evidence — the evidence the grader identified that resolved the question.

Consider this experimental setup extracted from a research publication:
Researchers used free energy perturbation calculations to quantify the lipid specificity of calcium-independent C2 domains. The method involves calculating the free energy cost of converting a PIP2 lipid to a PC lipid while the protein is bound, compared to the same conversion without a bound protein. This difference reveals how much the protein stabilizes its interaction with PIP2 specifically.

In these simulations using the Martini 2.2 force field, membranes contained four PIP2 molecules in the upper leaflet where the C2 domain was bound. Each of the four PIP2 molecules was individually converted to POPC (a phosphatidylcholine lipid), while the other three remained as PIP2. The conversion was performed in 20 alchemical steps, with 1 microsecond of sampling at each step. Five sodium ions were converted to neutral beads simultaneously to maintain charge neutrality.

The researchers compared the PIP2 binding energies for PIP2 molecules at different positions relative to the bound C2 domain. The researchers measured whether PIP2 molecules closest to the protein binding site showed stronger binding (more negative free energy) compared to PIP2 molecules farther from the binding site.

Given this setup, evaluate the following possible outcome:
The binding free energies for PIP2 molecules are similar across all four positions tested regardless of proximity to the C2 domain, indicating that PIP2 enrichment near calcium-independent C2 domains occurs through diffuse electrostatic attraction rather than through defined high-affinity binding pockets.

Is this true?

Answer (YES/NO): NO